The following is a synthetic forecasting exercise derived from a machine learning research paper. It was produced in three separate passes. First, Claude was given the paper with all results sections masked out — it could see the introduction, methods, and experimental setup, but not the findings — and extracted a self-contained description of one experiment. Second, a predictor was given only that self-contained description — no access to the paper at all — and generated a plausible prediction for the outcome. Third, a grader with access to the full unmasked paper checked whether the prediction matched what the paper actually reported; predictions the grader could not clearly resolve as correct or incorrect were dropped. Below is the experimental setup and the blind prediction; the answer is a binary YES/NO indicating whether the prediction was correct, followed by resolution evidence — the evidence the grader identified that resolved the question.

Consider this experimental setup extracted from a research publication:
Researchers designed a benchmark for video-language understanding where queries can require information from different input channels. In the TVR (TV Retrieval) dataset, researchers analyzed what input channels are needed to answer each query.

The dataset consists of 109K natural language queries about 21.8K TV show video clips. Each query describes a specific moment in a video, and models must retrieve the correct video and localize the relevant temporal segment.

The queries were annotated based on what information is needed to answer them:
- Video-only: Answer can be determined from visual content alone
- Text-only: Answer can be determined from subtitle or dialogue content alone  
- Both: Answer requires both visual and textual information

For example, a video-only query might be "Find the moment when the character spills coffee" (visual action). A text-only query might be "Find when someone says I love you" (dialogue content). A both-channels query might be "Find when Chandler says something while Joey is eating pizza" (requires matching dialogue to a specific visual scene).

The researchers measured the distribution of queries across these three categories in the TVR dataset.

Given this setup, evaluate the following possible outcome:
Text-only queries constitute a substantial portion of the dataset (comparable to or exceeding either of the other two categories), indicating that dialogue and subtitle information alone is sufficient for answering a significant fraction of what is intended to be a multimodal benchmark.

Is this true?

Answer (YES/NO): NO